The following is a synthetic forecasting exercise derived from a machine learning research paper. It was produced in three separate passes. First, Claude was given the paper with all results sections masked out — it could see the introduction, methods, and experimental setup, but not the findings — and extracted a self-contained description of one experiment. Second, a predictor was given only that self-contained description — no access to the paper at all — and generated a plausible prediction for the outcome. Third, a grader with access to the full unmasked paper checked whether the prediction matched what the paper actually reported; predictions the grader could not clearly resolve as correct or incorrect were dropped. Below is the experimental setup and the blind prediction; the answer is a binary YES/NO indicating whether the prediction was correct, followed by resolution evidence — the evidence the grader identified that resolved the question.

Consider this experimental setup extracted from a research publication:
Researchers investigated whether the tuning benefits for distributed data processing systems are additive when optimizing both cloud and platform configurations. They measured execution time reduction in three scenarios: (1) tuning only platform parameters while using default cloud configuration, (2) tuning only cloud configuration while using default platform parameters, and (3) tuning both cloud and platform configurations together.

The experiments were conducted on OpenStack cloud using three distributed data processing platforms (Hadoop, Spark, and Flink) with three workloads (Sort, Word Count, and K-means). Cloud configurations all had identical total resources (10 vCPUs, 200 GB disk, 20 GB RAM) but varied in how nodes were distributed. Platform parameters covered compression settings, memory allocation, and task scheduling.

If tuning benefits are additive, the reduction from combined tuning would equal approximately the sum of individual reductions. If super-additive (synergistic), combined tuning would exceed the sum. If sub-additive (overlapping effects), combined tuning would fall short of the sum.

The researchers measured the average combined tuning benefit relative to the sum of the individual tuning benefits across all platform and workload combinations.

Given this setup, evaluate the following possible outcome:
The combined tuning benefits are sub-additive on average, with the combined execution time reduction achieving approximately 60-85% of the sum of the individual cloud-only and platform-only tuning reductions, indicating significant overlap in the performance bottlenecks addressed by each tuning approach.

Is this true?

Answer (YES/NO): NO